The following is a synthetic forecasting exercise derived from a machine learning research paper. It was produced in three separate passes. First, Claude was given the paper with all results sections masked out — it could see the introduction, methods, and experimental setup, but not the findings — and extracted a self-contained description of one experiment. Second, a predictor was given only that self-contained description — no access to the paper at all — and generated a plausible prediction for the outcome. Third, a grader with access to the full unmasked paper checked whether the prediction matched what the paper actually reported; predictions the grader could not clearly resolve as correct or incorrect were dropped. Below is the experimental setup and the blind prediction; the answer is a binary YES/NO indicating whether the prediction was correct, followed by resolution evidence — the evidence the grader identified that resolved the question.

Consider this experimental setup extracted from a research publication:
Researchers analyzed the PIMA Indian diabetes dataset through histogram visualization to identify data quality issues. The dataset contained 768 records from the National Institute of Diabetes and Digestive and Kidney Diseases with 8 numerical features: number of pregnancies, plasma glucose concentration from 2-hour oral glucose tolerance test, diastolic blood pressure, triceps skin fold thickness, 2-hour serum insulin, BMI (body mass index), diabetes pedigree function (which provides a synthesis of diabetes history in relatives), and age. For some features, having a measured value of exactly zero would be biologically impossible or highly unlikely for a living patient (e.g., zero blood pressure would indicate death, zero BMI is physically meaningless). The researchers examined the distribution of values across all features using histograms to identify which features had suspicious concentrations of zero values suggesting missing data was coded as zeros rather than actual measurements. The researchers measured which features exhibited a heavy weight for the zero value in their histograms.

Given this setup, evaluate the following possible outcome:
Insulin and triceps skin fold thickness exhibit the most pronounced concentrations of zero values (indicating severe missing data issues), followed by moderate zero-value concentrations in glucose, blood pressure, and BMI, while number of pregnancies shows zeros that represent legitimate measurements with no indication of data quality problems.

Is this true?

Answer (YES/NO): NO